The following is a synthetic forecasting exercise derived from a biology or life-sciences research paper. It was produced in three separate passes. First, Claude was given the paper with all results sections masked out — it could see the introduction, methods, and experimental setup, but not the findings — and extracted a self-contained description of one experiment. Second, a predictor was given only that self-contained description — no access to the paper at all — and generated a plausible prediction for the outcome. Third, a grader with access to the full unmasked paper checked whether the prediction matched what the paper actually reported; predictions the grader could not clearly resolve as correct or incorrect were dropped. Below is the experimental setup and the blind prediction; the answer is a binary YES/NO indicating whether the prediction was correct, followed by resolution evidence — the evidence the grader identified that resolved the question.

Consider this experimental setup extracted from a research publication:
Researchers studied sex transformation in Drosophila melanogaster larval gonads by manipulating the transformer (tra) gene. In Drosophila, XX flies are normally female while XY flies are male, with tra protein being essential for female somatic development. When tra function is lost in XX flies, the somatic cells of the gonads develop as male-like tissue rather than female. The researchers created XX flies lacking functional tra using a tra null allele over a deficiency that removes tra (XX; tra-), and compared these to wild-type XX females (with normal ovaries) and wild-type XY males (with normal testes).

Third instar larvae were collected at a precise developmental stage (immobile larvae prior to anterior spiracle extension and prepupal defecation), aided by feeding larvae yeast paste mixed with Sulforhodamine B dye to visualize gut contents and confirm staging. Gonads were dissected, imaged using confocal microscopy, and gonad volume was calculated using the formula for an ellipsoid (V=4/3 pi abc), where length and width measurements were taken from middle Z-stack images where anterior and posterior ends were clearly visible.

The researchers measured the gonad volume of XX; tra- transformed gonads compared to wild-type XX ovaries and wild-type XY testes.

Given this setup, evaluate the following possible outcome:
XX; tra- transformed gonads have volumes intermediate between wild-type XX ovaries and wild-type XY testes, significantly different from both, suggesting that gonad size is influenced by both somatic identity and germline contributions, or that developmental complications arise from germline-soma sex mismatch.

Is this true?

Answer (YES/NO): YES